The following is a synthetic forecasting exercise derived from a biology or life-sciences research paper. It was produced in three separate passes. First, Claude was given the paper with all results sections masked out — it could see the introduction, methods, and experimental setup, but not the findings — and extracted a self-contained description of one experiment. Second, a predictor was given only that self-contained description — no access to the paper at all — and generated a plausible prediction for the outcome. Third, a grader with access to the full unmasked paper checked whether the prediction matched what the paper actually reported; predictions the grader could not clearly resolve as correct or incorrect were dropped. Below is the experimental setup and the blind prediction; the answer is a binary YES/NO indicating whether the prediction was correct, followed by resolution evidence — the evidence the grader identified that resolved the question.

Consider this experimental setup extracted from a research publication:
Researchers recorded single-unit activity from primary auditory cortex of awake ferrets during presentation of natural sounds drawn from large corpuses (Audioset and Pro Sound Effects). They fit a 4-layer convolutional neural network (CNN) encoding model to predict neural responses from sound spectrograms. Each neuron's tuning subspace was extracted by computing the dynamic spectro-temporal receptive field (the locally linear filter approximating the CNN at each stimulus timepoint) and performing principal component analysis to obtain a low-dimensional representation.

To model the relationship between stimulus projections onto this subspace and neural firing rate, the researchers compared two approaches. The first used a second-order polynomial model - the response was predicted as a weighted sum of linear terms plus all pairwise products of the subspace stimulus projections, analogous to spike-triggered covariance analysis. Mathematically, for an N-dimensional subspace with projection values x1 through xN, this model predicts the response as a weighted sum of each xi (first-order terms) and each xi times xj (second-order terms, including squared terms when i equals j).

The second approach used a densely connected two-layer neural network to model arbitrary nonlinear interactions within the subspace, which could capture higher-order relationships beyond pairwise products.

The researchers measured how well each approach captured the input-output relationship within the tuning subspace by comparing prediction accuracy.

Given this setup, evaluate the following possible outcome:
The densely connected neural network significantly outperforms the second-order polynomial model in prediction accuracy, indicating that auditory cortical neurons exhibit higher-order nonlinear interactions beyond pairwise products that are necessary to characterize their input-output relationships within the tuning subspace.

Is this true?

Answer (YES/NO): YES